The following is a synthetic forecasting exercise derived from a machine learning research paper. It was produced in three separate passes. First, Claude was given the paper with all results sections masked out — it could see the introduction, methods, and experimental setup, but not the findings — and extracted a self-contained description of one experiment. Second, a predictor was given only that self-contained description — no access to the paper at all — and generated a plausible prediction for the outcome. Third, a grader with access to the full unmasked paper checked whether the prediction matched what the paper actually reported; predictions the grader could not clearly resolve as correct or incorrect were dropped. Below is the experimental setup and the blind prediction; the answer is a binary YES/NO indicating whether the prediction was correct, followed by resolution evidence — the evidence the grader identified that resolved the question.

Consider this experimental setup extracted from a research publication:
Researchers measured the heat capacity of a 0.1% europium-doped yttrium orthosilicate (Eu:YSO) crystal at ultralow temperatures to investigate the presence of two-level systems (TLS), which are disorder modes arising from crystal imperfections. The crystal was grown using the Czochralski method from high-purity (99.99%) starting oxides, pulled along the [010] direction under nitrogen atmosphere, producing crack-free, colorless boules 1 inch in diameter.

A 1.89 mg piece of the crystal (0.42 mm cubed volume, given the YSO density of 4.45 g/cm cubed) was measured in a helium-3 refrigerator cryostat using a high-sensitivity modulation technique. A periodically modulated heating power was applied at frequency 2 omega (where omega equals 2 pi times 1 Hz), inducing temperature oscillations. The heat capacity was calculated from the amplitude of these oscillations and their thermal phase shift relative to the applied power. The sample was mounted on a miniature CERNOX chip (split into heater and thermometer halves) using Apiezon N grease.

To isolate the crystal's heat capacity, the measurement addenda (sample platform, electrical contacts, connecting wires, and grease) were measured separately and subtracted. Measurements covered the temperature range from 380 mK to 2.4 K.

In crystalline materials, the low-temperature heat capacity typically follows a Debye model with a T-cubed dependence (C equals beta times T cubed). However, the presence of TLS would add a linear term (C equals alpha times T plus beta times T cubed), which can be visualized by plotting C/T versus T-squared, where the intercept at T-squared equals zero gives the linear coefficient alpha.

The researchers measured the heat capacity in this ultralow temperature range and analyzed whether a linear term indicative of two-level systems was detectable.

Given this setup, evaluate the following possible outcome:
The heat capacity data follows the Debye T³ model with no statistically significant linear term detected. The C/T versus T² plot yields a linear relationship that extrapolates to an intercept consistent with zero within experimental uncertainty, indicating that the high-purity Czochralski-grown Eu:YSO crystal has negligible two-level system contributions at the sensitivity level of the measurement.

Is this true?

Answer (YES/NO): YES